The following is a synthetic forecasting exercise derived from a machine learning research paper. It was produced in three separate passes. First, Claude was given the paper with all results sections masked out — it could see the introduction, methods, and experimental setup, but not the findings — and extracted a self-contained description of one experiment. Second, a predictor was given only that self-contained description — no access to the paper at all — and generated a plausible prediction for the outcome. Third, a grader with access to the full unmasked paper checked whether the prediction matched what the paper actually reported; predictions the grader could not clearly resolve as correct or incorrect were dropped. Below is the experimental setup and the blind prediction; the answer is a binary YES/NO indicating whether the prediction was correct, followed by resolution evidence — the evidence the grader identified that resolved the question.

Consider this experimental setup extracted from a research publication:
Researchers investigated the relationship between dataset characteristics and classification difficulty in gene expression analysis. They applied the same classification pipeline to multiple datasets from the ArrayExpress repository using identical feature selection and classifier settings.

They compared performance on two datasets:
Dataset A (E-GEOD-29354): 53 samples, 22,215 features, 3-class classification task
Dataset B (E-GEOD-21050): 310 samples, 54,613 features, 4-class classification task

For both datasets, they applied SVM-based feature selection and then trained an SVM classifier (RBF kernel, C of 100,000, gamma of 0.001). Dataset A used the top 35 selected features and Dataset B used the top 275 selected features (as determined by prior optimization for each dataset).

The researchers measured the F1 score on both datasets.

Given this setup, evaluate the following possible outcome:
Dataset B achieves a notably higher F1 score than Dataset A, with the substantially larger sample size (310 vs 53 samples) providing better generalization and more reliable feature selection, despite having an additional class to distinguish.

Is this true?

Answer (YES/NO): NO